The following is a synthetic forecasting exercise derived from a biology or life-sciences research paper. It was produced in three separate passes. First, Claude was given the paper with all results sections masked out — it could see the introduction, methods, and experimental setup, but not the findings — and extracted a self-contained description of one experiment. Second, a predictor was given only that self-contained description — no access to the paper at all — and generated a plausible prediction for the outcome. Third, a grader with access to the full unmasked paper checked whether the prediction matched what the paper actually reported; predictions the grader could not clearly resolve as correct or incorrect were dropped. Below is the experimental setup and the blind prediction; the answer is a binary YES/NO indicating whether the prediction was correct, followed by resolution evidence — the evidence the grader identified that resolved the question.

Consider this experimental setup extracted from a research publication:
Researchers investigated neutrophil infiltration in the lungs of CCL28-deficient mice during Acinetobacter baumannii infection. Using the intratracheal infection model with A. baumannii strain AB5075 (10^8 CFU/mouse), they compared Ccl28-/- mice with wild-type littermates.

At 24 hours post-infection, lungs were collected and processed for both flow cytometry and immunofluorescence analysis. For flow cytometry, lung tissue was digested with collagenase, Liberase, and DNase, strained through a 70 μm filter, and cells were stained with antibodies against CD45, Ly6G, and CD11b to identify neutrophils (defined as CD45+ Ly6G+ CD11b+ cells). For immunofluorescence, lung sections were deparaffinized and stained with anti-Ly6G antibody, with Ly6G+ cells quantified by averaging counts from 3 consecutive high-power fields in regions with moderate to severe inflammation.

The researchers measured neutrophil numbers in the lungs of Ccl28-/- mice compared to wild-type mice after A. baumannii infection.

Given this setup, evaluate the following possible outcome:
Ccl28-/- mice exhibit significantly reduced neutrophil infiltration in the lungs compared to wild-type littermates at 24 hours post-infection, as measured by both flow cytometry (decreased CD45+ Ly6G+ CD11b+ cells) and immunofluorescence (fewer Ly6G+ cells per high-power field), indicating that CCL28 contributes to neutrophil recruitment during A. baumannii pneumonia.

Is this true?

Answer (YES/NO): YES